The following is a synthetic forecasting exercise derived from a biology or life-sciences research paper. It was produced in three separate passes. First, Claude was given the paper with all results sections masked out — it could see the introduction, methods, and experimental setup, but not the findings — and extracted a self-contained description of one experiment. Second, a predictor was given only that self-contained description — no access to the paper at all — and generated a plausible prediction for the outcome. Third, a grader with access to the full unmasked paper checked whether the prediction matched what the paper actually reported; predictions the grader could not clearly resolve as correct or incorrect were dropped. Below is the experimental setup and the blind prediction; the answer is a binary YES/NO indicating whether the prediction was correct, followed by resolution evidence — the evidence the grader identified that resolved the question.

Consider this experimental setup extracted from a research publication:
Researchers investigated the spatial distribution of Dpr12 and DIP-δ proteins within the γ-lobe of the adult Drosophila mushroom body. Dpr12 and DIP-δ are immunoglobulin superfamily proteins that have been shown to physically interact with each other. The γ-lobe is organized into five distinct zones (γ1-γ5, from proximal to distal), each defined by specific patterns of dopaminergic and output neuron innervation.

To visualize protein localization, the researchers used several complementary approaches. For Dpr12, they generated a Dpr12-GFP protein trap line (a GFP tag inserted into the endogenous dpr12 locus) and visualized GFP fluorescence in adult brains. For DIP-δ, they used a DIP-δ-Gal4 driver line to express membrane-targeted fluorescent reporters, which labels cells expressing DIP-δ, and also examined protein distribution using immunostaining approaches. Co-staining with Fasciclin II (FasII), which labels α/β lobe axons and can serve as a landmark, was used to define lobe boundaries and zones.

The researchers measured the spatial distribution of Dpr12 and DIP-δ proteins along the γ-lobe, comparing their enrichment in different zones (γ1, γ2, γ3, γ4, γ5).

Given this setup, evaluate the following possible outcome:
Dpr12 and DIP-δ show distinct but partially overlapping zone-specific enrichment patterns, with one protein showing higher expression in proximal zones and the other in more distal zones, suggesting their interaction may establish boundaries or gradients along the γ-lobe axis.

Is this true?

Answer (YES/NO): NO